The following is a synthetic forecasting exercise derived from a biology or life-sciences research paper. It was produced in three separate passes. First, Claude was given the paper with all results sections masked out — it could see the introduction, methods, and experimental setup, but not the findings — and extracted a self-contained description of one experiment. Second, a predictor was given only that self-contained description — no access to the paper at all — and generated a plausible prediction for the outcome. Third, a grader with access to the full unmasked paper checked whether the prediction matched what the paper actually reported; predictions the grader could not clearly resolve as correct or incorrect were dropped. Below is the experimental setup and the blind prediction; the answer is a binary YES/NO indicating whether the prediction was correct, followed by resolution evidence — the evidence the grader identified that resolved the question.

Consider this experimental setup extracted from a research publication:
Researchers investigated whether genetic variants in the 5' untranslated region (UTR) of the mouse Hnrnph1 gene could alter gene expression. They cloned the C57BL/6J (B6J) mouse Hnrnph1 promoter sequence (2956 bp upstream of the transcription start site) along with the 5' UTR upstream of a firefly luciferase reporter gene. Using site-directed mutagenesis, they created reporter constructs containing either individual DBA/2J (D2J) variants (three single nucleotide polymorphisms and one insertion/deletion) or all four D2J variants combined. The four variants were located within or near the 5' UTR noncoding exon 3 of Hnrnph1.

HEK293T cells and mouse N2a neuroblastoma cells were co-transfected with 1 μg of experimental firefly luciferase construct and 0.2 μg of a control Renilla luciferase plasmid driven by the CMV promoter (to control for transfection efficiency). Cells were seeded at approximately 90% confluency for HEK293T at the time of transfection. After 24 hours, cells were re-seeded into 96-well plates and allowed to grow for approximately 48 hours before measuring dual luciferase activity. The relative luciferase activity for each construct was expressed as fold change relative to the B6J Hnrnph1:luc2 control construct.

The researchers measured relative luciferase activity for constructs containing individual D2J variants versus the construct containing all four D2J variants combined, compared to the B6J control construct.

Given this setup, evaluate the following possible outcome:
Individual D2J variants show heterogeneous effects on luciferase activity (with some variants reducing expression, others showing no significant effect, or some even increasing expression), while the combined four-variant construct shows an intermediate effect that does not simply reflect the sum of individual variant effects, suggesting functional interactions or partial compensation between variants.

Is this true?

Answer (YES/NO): NO